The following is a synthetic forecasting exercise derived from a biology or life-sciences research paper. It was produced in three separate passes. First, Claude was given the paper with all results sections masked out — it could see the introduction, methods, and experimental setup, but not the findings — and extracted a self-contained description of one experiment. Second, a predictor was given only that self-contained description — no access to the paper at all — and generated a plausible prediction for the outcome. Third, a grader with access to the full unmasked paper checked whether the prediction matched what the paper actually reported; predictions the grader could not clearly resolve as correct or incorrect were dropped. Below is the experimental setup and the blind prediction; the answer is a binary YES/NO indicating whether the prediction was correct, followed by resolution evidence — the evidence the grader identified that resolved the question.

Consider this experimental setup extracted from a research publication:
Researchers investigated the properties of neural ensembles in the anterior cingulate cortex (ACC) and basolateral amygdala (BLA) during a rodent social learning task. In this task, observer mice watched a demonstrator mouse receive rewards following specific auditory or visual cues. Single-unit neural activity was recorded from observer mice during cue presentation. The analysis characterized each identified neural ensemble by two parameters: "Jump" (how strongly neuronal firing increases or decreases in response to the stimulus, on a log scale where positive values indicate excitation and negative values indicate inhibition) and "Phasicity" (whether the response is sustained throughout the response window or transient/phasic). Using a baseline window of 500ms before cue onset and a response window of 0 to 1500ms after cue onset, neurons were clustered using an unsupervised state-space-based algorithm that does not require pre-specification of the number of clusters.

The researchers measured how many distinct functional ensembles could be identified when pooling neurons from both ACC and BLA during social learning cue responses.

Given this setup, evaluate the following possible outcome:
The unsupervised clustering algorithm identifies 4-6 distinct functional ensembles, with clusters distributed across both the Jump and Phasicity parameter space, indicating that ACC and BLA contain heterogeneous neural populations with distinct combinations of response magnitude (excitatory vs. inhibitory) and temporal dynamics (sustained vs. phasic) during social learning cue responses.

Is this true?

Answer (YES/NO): NO